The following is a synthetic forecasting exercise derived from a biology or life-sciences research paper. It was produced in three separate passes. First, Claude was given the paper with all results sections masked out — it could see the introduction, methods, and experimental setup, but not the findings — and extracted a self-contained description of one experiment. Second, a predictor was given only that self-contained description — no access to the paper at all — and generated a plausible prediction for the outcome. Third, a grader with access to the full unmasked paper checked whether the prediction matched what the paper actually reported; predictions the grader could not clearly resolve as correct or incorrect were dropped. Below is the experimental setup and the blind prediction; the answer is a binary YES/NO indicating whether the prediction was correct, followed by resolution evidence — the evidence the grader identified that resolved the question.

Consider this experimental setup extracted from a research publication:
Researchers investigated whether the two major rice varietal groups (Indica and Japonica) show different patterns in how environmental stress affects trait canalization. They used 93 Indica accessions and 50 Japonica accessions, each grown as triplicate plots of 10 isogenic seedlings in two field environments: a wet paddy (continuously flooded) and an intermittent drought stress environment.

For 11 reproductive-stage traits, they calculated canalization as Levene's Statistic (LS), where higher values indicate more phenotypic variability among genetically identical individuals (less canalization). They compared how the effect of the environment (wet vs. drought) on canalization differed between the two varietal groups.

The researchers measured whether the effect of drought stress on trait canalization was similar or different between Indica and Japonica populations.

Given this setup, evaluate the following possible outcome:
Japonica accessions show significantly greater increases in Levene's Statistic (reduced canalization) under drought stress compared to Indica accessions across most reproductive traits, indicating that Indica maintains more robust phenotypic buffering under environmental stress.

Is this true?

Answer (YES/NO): NO